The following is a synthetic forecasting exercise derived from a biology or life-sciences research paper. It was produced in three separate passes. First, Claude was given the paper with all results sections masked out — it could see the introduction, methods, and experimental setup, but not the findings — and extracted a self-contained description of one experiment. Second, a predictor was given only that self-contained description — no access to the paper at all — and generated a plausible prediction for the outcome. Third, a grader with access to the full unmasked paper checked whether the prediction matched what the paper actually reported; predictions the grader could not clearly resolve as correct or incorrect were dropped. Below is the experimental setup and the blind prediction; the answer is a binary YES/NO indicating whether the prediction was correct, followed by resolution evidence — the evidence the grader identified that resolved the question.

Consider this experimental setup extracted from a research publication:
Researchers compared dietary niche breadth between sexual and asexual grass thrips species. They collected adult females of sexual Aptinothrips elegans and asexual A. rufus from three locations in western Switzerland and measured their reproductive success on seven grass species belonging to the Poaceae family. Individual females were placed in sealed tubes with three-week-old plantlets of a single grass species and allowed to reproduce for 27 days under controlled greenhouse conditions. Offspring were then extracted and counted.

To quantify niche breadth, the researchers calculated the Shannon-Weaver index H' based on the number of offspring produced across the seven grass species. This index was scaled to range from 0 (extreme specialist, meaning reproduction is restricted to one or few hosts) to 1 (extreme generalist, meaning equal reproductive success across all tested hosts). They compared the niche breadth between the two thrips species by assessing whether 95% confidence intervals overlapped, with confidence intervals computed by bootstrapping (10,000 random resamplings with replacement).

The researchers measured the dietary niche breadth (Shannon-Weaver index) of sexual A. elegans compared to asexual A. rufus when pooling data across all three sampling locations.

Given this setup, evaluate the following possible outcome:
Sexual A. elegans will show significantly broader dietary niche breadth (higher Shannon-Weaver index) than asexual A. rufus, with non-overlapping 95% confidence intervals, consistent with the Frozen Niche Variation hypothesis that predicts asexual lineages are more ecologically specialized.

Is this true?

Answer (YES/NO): NO